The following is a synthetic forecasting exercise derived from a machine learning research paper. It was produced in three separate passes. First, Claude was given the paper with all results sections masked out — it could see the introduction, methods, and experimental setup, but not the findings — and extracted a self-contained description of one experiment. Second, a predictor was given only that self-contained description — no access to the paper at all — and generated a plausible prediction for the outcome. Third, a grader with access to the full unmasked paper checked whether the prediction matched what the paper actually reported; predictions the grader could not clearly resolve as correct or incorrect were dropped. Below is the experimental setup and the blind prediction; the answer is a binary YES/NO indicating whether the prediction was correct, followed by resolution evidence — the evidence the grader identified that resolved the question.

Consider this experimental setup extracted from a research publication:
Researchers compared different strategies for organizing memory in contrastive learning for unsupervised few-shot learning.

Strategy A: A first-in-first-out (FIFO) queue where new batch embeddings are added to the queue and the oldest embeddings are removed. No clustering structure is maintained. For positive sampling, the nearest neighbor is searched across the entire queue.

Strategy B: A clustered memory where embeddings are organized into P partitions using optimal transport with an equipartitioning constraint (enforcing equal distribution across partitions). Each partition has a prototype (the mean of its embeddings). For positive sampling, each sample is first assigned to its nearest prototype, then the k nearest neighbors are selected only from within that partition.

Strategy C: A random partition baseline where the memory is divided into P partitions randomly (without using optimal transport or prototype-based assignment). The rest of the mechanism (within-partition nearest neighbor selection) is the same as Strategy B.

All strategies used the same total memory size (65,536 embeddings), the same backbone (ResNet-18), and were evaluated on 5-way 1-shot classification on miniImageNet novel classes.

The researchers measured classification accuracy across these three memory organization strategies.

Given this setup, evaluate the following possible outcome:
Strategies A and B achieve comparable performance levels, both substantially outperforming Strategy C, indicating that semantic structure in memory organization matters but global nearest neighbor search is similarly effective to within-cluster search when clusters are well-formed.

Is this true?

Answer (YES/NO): NO